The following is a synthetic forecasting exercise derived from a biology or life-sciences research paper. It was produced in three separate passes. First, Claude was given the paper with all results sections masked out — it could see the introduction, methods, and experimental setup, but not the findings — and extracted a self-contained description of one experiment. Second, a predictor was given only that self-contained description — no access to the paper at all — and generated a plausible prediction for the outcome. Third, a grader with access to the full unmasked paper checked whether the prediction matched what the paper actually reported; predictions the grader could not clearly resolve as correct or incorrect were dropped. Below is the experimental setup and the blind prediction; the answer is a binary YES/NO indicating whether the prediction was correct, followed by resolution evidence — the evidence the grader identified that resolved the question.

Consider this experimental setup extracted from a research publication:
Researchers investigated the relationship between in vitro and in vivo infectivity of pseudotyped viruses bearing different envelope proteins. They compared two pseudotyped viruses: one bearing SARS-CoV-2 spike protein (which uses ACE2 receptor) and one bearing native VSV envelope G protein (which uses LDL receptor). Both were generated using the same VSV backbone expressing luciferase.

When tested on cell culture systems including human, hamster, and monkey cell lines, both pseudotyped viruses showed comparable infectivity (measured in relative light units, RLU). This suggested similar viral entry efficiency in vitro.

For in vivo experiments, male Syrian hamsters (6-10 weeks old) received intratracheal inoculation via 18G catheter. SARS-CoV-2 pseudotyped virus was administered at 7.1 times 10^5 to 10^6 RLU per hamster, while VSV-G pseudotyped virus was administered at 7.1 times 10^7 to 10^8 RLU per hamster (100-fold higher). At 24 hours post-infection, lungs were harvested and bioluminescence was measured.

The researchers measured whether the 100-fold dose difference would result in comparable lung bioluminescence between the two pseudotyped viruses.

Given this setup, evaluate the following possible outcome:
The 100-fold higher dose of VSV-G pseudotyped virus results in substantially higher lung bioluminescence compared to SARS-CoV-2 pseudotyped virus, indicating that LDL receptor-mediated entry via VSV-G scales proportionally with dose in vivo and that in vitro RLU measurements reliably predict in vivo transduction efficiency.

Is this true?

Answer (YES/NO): NO